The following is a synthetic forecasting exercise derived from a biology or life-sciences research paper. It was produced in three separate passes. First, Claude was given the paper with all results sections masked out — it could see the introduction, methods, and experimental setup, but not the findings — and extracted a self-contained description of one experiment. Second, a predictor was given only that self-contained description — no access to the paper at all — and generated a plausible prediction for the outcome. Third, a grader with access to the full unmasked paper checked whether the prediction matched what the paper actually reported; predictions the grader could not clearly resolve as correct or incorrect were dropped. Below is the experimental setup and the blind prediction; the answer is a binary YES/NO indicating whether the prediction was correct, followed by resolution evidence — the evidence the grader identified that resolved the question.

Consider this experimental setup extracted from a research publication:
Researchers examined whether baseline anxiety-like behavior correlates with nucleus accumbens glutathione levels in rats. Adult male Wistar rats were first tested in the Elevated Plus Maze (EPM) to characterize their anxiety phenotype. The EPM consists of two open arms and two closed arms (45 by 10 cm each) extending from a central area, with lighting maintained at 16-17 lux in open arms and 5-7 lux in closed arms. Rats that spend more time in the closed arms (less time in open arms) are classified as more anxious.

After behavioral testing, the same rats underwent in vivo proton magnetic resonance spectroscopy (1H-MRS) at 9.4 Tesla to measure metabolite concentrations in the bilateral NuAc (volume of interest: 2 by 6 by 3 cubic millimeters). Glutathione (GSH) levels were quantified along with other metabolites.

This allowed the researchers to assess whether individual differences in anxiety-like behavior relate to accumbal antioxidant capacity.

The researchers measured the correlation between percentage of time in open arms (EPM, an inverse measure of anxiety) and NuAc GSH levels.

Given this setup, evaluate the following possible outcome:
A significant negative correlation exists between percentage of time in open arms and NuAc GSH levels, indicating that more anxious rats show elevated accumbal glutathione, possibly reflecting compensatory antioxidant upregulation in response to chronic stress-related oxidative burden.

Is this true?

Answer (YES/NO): NO